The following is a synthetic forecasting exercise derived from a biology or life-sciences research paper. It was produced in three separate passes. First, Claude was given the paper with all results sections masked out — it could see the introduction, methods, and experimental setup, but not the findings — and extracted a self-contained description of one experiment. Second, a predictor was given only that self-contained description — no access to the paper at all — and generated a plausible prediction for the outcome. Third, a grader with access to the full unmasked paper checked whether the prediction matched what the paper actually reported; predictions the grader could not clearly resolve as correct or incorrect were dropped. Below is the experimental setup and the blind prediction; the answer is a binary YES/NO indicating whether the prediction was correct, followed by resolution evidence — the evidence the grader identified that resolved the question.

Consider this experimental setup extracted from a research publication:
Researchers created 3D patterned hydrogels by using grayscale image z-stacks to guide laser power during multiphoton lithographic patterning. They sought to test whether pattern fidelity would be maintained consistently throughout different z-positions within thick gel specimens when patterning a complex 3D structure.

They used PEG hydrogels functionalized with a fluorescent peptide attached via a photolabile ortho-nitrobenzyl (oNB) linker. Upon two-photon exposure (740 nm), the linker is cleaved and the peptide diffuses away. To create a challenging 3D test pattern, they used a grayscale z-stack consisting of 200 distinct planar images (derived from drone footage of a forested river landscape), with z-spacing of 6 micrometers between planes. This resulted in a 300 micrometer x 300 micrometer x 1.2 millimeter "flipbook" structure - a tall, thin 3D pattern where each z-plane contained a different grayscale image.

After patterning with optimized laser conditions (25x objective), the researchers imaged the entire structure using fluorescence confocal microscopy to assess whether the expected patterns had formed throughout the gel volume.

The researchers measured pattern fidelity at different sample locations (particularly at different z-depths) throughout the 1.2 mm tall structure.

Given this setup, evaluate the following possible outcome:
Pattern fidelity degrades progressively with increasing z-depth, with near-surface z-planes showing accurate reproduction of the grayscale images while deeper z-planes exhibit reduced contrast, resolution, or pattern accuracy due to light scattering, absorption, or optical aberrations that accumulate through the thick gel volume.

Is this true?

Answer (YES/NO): NO